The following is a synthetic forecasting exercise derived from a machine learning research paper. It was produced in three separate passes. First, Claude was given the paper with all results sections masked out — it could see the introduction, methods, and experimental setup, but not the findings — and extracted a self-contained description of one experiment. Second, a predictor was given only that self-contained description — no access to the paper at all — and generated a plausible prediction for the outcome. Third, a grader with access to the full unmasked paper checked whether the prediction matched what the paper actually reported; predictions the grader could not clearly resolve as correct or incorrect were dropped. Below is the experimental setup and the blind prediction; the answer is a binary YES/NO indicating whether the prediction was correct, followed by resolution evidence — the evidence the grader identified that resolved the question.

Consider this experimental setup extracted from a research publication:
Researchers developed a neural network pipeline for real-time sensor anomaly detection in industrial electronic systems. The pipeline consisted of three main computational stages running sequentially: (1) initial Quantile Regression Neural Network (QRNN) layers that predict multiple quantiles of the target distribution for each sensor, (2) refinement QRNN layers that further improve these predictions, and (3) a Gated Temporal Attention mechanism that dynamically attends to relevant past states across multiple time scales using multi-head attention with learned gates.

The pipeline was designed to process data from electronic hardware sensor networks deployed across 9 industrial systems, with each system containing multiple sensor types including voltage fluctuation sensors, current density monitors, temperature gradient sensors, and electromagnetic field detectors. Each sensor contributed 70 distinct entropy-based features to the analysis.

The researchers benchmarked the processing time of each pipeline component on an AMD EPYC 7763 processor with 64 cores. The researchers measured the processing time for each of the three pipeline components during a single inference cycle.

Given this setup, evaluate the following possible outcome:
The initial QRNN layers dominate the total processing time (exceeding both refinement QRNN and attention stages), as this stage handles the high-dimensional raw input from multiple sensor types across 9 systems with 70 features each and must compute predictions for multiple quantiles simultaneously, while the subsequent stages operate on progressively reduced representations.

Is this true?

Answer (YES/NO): NO